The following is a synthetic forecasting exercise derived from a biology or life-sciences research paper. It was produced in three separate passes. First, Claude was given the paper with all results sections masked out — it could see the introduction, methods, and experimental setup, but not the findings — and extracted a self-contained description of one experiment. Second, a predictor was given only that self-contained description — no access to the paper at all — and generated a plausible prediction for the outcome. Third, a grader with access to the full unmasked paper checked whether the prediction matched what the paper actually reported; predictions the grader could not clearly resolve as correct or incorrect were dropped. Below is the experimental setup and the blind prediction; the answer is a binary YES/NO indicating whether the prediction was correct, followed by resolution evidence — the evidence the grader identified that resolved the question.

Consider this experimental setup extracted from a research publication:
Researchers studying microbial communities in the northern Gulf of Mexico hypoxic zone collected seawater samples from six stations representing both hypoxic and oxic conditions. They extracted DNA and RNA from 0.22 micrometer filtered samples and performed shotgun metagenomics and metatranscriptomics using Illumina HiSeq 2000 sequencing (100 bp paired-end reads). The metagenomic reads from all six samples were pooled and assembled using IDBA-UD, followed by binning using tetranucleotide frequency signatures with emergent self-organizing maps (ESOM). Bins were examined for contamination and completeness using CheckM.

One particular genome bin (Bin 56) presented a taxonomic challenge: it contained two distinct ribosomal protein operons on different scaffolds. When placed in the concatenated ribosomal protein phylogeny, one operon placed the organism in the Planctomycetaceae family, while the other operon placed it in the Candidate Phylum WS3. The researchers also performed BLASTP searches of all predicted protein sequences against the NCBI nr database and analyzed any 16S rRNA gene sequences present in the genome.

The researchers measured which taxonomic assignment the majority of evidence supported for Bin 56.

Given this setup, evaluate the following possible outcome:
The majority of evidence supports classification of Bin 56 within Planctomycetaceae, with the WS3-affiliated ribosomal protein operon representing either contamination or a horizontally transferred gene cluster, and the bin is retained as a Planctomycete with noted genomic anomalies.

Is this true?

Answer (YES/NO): NO